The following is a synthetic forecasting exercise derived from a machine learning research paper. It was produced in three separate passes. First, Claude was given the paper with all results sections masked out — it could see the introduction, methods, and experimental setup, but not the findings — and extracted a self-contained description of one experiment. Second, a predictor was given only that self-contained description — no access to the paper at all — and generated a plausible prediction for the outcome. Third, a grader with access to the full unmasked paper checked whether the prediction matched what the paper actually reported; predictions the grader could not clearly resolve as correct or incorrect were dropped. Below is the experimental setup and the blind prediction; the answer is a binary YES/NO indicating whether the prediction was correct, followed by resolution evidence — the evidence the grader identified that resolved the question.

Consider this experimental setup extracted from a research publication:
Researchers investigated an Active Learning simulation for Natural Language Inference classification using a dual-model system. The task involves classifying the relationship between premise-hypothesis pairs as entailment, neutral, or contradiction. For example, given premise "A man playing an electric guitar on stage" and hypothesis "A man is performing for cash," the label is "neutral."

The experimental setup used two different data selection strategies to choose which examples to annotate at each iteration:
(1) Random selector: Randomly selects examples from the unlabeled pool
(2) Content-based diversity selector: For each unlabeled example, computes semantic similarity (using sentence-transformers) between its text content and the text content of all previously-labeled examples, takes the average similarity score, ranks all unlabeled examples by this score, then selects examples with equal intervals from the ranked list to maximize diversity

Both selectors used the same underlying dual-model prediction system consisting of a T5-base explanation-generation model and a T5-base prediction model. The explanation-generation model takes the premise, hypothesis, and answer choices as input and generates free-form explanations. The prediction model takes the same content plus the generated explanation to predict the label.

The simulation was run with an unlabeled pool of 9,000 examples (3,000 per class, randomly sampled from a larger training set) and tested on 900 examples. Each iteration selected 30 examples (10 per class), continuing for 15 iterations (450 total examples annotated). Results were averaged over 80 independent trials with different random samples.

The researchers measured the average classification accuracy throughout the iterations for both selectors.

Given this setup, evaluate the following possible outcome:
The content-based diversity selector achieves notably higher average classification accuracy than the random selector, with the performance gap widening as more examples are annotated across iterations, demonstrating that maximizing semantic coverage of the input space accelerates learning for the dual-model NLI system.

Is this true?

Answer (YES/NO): NO